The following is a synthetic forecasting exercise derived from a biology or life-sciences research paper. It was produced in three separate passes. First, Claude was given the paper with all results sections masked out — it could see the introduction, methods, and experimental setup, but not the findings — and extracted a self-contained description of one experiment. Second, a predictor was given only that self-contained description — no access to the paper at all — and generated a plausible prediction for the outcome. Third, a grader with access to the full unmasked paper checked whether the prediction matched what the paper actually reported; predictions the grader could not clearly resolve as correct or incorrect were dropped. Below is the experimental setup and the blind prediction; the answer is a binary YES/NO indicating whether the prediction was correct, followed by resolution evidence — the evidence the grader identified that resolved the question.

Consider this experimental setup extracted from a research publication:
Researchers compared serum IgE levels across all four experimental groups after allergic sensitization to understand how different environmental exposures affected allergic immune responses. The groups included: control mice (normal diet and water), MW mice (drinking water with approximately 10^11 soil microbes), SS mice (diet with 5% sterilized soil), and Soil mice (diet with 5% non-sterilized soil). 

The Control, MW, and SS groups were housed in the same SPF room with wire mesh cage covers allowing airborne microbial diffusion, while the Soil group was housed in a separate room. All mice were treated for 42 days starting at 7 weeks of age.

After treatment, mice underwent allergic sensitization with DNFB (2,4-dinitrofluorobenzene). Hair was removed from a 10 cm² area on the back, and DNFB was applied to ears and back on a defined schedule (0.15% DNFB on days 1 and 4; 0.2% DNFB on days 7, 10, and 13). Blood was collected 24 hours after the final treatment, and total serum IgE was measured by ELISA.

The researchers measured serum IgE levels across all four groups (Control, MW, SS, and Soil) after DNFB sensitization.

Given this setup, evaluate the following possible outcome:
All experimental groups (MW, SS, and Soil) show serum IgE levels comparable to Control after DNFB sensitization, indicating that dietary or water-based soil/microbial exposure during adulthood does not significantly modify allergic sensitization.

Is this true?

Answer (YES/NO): NO